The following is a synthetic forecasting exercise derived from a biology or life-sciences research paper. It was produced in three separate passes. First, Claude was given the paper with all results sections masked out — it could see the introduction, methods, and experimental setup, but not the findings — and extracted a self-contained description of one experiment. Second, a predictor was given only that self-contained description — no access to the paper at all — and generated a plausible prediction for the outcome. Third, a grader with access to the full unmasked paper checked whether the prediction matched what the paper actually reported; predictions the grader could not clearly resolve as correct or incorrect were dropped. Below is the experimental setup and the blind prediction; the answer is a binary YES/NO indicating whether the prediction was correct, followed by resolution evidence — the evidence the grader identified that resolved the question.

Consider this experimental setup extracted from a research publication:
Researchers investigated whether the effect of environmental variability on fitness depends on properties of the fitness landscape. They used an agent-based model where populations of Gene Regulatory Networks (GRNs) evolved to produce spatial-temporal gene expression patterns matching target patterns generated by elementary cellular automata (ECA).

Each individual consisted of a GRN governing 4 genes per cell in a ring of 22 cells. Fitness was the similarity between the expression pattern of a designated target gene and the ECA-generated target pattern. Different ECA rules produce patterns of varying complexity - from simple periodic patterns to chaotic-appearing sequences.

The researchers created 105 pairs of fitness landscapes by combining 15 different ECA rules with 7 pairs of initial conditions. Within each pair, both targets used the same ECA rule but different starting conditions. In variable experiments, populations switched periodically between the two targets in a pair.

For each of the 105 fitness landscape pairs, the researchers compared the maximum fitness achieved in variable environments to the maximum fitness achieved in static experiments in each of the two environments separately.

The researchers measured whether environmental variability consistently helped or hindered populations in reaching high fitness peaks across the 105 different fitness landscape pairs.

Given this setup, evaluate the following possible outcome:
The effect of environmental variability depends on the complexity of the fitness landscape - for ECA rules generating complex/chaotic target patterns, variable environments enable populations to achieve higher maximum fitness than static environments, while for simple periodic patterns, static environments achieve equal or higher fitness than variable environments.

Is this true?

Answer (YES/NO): NO